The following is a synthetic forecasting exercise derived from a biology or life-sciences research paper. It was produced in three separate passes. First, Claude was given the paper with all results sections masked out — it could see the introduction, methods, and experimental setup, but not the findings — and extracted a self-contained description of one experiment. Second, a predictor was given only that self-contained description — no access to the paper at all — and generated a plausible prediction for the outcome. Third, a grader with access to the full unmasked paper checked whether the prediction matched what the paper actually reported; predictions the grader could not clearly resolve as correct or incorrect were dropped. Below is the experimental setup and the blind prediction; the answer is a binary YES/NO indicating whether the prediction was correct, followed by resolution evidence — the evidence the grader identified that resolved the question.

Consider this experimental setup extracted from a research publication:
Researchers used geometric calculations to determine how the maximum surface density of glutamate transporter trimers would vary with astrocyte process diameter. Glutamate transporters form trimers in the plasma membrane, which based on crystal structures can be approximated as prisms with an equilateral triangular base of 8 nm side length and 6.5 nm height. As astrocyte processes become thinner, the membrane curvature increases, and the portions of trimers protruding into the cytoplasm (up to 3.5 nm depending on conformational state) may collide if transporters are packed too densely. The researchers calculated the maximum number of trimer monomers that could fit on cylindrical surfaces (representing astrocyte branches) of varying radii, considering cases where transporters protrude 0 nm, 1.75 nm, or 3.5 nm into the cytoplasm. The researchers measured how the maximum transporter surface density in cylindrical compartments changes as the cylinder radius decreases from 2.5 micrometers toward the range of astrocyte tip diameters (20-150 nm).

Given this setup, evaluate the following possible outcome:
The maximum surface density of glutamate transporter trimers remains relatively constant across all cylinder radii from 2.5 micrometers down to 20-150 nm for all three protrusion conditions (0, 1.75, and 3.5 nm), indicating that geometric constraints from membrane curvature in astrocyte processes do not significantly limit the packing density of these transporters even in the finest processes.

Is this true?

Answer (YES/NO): NO